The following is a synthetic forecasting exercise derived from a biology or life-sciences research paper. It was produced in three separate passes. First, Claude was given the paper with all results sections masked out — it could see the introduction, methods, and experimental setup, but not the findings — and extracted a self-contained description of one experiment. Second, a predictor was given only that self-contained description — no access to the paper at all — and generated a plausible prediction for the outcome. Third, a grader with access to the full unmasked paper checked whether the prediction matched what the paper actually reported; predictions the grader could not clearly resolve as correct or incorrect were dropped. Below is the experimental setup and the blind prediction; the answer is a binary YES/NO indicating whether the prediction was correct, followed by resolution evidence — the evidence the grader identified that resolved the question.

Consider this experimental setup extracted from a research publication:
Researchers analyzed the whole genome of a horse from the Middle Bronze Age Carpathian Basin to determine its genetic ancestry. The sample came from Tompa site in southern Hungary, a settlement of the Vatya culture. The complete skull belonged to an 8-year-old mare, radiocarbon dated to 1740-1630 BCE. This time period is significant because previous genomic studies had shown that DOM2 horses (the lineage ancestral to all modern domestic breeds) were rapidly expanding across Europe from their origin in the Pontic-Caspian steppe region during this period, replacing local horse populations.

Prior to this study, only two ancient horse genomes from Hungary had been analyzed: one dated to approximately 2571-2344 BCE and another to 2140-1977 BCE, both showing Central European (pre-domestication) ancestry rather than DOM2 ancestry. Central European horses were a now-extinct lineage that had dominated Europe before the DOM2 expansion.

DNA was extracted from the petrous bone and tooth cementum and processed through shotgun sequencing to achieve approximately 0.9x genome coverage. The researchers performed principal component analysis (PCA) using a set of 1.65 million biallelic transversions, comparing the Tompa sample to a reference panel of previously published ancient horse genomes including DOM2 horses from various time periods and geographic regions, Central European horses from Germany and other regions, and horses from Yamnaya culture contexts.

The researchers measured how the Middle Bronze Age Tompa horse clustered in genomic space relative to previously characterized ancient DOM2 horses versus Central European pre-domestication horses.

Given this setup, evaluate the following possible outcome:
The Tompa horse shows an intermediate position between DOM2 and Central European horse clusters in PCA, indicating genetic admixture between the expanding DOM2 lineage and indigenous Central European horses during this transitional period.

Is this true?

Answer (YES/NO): NO